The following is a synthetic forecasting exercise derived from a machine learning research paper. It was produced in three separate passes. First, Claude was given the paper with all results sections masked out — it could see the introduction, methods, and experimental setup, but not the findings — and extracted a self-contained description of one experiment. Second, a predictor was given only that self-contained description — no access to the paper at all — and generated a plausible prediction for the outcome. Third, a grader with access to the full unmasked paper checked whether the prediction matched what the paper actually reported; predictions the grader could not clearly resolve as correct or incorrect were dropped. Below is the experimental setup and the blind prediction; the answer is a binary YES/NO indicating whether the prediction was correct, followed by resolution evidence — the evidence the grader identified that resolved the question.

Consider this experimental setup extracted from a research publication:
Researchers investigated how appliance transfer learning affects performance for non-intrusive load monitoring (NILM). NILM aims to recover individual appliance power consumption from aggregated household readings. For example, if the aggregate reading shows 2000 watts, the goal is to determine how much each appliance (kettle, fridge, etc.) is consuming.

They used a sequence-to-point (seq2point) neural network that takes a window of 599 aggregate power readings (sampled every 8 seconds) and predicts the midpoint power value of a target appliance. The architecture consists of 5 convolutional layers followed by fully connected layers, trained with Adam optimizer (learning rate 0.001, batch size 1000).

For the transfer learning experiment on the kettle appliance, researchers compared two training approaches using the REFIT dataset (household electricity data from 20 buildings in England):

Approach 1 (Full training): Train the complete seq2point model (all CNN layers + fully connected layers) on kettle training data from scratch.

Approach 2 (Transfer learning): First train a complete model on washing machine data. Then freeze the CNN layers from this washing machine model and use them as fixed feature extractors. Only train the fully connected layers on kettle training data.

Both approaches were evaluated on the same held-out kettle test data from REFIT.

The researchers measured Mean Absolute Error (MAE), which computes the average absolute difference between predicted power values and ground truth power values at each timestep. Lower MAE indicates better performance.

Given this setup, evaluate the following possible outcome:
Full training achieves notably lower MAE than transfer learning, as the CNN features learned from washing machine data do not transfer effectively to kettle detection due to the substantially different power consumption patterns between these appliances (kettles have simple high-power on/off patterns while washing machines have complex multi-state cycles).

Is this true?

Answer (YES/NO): NO